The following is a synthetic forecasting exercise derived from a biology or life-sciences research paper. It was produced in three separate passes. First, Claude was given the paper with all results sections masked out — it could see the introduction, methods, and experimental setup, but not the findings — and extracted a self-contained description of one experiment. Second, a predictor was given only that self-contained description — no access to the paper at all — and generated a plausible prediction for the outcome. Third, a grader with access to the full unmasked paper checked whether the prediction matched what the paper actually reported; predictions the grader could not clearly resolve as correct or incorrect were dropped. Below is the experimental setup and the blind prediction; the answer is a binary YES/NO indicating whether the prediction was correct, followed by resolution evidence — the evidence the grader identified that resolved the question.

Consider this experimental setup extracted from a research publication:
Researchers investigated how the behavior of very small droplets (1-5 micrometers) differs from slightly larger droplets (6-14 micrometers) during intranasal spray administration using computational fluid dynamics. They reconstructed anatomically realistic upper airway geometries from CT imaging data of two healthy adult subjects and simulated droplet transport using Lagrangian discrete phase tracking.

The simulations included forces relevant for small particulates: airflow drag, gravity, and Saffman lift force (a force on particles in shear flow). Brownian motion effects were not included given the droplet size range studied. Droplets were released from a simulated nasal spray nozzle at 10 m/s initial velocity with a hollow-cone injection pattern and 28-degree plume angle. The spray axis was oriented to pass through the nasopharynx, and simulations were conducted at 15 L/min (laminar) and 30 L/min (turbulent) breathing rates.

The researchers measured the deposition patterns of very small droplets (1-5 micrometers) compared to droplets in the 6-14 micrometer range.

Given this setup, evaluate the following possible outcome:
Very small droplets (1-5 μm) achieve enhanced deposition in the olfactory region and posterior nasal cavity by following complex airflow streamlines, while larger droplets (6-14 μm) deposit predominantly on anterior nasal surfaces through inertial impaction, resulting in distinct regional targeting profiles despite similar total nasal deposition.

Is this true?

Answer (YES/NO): NO